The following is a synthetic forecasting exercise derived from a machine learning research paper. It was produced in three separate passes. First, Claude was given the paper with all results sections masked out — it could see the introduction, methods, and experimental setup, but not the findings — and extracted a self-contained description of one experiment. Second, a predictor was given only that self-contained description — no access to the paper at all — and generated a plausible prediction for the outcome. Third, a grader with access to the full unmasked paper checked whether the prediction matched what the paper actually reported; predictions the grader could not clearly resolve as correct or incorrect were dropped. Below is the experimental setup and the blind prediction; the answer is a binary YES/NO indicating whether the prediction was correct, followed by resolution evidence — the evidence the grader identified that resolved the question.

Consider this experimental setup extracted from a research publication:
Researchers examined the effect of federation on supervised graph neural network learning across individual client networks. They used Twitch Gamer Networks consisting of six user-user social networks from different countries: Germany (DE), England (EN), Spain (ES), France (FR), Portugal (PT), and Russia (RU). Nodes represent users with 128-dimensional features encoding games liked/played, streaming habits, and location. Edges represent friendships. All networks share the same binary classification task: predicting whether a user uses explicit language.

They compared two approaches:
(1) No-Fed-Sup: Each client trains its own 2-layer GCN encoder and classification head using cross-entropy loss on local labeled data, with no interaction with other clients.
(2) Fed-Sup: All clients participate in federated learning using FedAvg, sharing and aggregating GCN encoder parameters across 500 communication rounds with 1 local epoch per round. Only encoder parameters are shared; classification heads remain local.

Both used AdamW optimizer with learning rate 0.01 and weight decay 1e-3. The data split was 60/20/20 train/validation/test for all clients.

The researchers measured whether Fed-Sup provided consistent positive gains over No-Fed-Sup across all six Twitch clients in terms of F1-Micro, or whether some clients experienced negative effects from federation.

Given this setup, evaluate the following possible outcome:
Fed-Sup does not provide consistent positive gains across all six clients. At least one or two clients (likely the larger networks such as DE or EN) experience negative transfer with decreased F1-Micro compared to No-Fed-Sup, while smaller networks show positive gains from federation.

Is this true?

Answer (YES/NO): NO